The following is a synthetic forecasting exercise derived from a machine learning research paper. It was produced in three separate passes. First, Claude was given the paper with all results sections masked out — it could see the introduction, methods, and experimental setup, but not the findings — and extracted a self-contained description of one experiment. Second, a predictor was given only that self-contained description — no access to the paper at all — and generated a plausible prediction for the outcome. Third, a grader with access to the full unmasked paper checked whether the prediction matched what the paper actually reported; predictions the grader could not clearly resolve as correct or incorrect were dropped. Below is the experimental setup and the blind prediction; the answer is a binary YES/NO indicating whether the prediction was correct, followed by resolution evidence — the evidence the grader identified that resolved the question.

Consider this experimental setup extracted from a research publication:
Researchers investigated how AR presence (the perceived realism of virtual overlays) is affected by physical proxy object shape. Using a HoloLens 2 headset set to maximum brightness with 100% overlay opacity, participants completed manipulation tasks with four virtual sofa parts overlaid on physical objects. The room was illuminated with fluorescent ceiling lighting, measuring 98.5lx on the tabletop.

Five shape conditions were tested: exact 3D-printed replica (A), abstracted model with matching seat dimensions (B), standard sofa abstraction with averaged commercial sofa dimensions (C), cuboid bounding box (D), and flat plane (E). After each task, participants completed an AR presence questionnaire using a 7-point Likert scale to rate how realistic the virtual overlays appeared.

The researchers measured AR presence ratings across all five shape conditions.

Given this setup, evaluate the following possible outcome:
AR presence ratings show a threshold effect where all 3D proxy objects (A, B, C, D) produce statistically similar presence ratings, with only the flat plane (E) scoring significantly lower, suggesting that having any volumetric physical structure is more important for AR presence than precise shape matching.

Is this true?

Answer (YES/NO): NO